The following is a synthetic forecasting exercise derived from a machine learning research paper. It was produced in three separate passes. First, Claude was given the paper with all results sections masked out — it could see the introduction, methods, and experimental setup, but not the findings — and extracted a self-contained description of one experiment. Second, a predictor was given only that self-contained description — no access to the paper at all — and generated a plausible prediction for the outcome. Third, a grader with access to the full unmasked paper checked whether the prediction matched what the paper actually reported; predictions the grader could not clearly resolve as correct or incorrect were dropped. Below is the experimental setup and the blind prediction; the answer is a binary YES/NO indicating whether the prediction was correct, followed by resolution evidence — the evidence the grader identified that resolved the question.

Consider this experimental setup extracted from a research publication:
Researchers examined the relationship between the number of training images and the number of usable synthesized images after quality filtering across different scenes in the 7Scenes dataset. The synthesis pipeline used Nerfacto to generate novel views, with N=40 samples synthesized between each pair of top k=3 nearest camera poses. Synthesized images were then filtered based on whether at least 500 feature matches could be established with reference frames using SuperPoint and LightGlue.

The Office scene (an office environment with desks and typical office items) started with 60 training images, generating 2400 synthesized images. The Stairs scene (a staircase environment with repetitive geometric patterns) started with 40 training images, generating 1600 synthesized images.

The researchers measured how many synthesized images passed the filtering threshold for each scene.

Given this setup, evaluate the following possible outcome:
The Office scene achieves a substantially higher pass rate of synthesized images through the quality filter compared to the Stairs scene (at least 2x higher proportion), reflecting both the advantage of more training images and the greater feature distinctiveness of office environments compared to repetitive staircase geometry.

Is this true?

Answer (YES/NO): NO